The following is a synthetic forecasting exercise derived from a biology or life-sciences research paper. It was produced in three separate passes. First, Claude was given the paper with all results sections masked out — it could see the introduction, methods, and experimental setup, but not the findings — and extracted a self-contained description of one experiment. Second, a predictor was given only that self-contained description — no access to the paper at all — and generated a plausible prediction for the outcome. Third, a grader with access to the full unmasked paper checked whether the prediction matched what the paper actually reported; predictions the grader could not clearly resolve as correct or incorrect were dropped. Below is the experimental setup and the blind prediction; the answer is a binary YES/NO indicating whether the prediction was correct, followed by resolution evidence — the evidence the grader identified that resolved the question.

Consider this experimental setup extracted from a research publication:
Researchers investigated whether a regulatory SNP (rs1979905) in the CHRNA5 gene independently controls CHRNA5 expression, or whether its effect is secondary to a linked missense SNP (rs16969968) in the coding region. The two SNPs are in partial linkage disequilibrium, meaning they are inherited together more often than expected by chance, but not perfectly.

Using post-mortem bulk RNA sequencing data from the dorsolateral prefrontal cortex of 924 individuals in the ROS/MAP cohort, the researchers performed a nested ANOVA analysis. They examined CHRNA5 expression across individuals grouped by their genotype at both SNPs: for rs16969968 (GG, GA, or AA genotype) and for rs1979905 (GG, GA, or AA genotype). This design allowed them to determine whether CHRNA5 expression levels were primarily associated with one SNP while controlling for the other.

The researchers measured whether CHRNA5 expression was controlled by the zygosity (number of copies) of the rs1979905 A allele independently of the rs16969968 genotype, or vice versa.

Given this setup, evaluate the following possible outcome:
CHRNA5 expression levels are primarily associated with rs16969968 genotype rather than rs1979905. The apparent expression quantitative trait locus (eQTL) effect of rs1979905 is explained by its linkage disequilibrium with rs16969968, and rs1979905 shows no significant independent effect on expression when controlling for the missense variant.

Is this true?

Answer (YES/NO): NO